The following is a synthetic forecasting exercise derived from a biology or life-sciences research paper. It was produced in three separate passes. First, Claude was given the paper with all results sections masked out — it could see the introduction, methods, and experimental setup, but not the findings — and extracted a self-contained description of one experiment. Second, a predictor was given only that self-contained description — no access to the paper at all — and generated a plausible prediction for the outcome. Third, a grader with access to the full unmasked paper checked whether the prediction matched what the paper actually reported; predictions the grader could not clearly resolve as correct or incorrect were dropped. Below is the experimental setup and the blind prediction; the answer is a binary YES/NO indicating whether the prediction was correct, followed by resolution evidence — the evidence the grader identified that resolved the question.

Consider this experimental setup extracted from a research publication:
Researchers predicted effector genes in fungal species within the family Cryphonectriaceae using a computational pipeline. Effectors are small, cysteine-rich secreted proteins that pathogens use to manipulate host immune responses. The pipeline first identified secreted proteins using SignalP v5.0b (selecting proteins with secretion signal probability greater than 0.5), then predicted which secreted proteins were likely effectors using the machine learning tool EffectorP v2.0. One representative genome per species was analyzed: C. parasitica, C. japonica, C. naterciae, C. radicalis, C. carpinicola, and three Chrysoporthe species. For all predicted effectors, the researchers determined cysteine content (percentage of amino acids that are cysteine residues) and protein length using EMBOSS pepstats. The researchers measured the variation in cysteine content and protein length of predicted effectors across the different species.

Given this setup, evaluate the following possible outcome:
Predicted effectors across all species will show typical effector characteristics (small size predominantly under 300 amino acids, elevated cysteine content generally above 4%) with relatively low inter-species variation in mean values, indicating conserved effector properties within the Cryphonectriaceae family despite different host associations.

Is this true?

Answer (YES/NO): NO